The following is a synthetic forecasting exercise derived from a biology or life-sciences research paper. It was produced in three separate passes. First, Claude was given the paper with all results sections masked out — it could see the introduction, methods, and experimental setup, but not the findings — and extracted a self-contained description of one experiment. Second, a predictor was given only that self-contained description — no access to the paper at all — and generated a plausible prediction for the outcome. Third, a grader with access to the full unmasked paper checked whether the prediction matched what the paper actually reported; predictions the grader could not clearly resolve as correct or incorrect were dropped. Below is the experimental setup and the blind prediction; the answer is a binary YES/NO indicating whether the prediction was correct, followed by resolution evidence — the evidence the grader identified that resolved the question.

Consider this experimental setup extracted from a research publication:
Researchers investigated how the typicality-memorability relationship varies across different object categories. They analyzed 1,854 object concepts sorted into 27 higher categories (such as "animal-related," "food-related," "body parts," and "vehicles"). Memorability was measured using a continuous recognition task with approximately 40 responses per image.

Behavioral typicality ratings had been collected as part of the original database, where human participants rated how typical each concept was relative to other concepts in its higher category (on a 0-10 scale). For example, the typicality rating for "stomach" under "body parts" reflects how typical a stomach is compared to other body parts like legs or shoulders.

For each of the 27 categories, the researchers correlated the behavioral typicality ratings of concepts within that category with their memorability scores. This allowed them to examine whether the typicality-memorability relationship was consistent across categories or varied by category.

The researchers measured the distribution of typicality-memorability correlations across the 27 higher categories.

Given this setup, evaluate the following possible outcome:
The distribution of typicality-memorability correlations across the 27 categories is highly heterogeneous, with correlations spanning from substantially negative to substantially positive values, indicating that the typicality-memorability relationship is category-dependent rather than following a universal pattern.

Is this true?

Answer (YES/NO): YES